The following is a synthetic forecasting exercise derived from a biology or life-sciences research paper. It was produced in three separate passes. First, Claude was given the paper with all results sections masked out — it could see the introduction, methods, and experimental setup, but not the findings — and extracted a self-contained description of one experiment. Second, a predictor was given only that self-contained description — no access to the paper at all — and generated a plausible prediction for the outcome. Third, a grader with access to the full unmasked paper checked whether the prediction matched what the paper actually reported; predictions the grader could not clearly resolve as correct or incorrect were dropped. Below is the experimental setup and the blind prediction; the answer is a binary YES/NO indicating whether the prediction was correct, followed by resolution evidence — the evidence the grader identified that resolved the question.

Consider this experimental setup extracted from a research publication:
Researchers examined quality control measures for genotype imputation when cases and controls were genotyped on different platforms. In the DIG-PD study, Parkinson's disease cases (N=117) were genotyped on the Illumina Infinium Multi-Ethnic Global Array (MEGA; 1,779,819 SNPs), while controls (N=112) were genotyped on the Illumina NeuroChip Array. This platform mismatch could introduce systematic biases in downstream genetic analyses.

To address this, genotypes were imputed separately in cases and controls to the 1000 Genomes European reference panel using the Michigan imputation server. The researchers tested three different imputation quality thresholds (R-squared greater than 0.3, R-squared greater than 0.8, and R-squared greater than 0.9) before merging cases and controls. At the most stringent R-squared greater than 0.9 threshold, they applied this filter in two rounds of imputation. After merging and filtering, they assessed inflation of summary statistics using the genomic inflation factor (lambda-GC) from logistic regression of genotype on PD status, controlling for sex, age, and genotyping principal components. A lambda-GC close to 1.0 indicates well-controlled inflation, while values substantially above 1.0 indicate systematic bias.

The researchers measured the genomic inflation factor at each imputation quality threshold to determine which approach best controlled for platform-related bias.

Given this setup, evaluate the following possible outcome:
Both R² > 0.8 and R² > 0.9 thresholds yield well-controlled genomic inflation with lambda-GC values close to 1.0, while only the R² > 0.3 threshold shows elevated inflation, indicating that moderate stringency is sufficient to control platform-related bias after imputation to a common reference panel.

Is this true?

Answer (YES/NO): NO